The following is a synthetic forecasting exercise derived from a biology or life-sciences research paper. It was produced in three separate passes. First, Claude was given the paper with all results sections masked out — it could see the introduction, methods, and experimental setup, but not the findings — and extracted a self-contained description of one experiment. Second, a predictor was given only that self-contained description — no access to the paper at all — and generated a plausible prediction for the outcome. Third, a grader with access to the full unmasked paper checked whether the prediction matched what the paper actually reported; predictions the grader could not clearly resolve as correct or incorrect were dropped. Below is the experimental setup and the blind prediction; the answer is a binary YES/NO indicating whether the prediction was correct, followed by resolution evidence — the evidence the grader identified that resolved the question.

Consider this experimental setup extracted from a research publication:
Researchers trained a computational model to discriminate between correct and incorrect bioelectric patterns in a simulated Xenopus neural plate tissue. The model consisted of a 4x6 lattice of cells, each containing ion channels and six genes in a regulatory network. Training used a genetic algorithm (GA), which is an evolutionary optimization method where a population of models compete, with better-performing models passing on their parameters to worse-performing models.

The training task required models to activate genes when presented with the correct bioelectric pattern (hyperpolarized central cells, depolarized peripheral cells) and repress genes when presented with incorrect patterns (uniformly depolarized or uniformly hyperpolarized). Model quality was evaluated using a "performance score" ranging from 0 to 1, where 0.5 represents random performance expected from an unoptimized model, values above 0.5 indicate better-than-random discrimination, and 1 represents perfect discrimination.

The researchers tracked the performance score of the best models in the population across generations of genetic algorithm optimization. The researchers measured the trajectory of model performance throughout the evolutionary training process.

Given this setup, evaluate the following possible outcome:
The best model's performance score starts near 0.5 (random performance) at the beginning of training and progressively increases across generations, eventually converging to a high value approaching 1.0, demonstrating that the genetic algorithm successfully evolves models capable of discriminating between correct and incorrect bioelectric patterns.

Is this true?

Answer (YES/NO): NO